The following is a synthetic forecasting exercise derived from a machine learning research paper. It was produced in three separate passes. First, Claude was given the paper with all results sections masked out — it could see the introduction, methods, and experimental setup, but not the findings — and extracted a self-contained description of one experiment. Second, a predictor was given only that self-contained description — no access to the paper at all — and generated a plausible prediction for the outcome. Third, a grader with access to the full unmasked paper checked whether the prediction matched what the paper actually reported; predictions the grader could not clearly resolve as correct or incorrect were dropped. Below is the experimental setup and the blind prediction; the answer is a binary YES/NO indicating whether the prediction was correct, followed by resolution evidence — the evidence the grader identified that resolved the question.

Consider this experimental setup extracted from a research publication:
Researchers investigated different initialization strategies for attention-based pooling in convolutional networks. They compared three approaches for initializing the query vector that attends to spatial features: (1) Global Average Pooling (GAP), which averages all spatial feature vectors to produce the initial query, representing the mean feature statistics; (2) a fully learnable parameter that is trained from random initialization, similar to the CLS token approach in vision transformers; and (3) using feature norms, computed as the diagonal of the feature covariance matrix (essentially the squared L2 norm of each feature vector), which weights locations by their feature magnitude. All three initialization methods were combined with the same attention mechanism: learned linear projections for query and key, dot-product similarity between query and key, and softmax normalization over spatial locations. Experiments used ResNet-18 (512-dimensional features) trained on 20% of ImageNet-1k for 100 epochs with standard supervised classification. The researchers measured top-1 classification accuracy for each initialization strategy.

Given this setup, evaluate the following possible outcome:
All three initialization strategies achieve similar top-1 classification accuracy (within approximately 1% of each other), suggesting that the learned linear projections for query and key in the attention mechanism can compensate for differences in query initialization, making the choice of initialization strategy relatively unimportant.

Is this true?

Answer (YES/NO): NO